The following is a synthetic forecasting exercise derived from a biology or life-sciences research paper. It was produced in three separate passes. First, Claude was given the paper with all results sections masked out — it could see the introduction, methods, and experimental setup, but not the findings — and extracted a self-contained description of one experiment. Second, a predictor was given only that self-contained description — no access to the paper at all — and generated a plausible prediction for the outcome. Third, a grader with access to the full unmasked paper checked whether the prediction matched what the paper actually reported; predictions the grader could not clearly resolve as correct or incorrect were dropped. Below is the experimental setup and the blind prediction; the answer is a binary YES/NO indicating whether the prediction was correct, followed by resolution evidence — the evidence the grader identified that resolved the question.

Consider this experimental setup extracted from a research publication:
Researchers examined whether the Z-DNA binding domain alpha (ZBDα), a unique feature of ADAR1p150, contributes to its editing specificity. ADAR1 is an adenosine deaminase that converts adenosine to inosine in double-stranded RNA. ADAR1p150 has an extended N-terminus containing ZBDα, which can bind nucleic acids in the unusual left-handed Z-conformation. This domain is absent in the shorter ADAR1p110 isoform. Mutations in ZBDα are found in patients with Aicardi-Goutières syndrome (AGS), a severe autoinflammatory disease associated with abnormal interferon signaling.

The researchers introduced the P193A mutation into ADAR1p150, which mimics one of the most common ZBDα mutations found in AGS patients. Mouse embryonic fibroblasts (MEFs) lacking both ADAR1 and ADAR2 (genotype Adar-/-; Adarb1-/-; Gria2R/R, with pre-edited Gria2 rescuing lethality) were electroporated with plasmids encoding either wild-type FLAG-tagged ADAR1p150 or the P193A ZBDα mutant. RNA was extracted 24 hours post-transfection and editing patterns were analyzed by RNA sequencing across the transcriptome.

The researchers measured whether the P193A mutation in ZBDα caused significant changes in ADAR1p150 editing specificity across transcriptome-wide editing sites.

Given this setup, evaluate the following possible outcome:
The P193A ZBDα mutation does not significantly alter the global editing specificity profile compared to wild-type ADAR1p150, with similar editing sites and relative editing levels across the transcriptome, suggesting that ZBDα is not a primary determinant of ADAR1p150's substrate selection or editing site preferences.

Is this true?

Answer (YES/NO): YES